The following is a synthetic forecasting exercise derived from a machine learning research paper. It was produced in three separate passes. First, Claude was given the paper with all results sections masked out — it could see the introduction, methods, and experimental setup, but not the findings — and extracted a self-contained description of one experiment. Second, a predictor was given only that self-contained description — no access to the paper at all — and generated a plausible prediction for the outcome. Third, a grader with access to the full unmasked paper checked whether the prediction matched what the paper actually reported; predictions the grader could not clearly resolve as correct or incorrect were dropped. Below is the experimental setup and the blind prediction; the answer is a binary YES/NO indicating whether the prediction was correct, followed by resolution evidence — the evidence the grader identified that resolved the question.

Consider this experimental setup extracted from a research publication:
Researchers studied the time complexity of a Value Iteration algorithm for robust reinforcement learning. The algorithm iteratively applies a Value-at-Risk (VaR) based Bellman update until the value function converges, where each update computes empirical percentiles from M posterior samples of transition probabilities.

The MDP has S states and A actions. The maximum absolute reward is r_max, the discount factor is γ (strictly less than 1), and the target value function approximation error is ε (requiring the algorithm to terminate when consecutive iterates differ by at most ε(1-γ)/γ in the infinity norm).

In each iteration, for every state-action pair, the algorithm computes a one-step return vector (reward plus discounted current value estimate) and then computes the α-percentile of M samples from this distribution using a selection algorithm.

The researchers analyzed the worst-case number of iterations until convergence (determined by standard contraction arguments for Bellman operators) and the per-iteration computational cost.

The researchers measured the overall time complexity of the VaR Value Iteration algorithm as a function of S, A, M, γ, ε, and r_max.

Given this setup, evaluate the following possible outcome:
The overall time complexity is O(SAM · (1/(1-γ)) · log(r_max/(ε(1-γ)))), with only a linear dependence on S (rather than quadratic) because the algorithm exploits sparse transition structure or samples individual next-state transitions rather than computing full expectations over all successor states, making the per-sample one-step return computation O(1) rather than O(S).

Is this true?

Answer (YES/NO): NO